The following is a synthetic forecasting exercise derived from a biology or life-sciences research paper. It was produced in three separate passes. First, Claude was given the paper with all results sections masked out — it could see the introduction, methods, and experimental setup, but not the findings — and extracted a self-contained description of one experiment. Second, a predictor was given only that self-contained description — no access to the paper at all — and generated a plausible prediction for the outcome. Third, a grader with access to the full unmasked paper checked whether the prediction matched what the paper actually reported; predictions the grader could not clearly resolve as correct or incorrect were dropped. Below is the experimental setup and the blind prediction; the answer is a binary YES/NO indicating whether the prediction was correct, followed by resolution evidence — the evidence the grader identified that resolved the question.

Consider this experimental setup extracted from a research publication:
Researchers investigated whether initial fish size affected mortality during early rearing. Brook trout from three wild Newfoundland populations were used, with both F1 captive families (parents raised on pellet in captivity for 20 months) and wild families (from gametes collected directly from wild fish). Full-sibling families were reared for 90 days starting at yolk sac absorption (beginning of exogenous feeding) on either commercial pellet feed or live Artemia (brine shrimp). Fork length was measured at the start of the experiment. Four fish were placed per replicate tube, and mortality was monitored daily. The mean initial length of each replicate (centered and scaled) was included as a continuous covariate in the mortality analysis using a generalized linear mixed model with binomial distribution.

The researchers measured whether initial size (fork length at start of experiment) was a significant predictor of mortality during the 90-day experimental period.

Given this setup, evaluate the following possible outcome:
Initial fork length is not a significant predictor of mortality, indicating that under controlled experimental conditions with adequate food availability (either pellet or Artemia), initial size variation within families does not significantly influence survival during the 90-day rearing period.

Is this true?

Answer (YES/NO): YES